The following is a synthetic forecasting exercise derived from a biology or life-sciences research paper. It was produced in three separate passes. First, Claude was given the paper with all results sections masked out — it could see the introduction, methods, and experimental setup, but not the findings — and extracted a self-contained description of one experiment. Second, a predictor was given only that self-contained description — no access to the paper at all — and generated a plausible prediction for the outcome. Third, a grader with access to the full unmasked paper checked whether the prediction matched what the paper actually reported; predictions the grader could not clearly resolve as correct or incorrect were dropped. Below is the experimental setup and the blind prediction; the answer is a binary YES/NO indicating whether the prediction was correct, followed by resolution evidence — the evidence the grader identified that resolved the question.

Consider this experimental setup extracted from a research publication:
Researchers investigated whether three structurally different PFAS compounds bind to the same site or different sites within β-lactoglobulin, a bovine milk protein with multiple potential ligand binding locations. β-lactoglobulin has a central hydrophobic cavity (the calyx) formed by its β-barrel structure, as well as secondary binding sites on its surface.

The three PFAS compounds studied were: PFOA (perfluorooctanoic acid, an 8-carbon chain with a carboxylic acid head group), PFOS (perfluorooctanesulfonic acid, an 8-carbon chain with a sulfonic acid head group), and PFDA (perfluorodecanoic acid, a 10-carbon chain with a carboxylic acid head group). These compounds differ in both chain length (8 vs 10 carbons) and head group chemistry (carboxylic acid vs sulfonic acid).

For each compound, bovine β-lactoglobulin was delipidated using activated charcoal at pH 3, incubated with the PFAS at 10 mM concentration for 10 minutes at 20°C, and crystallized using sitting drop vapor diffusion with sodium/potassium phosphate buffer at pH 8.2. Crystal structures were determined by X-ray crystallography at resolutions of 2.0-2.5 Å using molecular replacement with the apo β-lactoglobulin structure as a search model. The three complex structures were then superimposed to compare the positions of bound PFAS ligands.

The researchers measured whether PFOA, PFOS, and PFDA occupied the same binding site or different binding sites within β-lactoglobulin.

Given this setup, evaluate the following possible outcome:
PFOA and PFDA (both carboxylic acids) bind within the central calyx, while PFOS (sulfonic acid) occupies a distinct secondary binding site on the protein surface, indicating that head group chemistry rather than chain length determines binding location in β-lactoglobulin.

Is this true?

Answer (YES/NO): NO